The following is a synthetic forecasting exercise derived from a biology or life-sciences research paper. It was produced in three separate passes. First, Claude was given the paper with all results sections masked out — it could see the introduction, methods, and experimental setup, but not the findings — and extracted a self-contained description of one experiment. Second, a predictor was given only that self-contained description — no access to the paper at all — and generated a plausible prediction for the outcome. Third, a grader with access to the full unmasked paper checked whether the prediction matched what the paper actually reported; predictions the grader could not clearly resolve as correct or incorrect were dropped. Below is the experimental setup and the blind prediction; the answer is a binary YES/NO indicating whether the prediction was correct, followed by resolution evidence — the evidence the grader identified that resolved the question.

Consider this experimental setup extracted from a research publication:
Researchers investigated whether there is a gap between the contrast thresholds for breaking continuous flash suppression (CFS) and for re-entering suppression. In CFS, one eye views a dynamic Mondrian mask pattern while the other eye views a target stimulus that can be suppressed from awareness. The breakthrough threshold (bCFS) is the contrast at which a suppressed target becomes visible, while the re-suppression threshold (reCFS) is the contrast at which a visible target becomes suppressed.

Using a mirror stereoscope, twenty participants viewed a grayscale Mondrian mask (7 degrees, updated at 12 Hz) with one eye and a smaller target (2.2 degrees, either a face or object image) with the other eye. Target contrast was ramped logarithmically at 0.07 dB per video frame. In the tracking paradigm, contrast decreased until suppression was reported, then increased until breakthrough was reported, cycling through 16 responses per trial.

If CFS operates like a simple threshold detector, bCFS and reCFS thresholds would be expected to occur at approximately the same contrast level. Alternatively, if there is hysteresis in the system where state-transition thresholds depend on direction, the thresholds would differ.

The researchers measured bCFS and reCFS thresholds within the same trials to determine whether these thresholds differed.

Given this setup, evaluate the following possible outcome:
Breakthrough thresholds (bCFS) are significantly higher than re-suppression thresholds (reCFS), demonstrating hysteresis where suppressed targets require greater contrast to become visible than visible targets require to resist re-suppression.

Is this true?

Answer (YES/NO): YES